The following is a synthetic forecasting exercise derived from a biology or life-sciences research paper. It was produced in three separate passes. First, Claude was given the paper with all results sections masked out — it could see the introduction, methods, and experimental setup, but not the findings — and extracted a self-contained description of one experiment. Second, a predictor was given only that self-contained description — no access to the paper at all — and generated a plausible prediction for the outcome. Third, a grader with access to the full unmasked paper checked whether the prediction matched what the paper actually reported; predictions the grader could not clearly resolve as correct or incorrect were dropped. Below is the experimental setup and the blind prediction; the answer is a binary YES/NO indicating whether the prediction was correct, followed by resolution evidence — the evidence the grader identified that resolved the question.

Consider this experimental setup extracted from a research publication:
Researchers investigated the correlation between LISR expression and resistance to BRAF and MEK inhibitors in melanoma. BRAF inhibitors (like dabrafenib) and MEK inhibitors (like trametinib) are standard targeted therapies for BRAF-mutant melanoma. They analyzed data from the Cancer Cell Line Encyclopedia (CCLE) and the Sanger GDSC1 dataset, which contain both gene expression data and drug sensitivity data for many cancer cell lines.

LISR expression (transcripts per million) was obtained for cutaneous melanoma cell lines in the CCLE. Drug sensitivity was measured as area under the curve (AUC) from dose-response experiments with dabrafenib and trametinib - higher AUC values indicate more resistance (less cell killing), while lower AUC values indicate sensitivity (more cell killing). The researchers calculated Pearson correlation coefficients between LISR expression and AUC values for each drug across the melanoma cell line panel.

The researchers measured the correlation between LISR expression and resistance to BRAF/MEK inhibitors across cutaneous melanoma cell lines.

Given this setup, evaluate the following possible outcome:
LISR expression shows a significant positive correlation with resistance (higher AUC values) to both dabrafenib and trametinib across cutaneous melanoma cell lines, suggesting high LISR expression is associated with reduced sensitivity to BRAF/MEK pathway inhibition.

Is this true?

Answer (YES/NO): NO